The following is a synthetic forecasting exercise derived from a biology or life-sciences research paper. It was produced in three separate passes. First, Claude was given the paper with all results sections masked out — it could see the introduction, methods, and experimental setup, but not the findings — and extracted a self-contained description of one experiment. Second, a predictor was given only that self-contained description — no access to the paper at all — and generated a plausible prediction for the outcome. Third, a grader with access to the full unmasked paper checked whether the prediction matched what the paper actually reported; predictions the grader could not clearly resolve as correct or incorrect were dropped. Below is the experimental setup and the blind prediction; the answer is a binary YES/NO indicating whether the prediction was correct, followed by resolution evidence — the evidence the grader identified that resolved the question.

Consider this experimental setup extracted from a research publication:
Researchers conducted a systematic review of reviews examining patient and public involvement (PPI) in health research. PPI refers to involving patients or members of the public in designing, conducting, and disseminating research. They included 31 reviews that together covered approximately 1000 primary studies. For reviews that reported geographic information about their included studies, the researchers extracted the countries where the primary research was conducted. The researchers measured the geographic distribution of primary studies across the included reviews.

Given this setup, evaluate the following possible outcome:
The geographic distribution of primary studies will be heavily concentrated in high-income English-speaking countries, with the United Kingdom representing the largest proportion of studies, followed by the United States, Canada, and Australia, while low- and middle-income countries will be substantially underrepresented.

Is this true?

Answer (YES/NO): NO